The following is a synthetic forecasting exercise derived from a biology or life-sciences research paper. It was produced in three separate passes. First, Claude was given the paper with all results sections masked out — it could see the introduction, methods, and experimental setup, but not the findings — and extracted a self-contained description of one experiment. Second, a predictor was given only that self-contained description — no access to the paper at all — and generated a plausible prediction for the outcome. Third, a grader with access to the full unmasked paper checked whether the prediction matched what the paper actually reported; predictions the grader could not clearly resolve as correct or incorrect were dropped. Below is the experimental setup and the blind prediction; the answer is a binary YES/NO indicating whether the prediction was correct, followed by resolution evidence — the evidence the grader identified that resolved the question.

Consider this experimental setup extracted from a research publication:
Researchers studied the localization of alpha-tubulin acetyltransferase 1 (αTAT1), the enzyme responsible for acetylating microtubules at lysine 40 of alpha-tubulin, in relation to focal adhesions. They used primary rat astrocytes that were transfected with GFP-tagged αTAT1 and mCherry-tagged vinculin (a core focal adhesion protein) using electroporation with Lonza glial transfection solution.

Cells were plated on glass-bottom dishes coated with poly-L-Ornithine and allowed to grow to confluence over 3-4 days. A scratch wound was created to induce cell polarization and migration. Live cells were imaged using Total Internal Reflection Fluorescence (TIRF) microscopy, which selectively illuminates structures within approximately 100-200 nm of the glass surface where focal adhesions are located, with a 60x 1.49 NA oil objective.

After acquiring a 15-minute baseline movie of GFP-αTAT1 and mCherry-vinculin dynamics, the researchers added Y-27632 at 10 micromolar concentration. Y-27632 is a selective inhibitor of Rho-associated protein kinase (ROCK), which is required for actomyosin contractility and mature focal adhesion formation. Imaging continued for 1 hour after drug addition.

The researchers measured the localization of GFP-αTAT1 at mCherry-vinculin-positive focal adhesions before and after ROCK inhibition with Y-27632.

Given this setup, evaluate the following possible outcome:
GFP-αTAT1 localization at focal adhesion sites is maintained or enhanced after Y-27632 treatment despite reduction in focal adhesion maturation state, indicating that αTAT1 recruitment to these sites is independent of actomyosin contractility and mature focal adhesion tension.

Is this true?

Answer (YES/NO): NO